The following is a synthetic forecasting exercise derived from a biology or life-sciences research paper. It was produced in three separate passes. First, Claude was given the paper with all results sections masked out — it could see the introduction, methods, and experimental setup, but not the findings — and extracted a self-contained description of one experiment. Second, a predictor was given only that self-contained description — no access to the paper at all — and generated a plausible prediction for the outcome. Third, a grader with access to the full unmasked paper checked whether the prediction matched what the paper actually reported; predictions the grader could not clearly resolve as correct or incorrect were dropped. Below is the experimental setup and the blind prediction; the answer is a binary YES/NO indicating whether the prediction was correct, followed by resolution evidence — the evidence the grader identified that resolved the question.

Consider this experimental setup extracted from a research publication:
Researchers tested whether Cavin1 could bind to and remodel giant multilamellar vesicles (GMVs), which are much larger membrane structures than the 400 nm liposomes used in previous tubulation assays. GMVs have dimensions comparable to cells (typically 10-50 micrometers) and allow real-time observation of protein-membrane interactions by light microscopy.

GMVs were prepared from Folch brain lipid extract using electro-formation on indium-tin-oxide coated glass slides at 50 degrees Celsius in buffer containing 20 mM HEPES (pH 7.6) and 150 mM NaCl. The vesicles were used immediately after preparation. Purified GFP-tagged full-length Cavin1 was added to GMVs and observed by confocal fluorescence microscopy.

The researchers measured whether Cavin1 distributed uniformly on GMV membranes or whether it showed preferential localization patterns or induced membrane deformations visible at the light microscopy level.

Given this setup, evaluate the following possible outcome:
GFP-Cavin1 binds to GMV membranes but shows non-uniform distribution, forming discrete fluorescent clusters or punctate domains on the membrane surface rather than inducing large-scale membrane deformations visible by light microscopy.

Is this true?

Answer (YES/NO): NO